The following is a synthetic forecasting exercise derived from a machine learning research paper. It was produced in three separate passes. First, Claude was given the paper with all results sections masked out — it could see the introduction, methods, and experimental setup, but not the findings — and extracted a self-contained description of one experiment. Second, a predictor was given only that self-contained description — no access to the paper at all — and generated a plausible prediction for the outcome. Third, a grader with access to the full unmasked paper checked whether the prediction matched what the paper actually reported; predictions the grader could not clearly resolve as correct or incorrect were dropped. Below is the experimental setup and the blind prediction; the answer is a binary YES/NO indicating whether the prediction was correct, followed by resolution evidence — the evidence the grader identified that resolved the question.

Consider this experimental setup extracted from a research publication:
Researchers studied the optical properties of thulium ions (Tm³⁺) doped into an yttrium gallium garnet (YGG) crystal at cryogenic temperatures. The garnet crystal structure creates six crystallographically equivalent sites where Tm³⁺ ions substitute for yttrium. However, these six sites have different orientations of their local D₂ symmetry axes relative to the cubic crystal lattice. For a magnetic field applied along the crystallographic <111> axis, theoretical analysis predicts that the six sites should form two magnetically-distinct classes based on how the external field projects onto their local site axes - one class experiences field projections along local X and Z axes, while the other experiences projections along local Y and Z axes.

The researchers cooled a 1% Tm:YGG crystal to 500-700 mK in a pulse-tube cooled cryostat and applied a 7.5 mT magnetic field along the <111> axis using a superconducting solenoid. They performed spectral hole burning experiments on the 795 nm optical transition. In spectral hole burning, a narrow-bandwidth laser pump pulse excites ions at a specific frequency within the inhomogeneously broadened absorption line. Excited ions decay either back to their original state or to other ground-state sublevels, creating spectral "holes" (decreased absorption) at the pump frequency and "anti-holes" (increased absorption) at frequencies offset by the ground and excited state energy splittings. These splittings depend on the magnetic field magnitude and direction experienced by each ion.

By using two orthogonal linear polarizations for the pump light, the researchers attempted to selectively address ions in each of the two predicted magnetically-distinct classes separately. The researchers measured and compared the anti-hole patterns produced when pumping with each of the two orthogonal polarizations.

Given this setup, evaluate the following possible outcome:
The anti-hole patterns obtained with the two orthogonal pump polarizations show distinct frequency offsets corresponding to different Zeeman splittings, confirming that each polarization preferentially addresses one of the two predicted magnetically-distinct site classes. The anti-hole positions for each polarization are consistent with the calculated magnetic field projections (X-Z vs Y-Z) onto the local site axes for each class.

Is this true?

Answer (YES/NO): YES